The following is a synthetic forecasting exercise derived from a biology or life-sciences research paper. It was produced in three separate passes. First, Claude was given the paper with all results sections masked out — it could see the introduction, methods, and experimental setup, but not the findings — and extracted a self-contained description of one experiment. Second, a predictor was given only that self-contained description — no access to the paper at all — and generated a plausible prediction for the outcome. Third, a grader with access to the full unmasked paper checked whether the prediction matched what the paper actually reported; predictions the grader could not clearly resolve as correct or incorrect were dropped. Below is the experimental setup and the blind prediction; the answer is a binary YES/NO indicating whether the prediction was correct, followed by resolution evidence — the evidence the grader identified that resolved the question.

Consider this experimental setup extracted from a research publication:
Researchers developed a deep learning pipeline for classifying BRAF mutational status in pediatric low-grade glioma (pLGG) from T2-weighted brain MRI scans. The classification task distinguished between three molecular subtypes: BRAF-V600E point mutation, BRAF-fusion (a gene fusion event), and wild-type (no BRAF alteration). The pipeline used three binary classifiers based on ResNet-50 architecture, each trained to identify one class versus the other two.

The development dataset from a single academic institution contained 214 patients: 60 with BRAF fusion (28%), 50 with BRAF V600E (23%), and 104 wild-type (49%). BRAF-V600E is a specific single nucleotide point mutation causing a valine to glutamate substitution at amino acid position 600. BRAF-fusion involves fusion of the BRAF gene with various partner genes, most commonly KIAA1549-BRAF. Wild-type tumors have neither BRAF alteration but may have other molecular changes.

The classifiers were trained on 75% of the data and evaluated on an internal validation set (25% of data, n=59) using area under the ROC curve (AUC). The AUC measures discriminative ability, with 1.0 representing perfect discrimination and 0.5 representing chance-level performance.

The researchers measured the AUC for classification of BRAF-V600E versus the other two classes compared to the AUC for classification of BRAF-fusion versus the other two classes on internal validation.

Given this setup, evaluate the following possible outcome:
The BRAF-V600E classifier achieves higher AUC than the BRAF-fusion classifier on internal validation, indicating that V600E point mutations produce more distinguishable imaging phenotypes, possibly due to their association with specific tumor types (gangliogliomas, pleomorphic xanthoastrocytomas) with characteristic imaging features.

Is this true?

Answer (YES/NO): NO